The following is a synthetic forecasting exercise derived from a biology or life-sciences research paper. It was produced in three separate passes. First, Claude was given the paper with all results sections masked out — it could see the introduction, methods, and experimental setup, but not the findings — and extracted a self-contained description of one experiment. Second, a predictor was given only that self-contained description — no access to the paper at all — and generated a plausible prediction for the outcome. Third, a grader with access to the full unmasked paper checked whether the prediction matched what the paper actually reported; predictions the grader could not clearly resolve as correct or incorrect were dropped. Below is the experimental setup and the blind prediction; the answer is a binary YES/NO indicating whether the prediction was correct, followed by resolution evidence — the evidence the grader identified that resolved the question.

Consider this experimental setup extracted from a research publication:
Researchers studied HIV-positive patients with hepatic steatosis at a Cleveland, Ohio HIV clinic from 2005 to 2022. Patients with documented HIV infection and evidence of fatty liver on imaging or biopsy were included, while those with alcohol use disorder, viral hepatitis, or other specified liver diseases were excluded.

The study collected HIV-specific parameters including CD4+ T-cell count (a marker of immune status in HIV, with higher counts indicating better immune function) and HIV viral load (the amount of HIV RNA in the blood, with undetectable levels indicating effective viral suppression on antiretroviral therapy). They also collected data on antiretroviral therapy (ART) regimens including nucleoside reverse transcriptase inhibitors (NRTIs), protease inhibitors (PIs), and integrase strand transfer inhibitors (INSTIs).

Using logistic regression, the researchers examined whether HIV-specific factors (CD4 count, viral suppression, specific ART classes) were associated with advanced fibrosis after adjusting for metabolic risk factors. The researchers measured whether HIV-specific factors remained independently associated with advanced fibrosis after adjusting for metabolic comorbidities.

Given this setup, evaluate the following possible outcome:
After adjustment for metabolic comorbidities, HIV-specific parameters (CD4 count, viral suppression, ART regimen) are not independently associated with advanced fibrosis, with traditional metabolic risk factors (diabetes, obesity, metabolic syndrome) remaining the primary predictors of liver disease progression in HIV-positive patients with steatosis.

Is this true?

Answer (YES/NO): NO